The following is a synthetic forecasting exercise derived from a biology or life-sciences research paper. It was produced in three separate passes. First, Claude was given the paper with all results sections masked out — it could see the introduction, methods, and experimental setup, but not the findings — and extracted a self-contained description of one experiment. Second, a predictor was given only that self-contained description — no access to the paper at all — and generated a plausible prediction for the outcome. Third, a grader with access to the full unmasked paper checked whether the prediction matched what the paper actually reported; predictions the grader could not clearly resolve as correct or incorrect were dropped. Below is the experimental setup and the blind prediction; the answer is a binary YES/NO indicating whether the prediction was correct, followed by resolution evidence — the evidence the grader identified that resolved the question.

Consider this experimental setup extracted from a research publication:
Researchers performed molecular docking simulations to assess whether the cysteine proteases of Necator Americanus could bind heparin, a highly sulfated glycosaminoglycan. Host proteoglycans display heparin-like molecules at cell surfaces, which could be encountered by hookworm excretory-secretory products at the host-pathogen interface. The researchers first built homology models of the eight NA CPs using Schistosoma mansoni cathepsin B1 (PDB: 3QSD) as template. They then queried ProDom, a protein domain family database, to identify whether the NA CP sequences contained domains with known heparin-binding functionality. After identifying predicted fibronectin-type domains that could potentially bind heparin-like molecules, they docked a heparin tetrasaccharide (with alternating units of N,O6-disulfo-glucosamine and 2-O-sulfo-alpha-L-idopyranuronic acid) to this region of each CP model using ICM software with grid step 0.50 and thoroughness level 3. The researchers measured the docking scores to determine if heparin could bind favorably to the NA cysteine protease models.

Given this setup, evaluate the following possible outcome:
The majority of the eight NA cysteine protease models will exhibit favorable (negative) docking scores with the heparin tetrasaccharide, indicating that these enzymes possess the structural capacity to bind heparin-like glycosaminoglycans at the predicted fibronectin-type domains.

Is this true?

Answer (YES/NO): YES